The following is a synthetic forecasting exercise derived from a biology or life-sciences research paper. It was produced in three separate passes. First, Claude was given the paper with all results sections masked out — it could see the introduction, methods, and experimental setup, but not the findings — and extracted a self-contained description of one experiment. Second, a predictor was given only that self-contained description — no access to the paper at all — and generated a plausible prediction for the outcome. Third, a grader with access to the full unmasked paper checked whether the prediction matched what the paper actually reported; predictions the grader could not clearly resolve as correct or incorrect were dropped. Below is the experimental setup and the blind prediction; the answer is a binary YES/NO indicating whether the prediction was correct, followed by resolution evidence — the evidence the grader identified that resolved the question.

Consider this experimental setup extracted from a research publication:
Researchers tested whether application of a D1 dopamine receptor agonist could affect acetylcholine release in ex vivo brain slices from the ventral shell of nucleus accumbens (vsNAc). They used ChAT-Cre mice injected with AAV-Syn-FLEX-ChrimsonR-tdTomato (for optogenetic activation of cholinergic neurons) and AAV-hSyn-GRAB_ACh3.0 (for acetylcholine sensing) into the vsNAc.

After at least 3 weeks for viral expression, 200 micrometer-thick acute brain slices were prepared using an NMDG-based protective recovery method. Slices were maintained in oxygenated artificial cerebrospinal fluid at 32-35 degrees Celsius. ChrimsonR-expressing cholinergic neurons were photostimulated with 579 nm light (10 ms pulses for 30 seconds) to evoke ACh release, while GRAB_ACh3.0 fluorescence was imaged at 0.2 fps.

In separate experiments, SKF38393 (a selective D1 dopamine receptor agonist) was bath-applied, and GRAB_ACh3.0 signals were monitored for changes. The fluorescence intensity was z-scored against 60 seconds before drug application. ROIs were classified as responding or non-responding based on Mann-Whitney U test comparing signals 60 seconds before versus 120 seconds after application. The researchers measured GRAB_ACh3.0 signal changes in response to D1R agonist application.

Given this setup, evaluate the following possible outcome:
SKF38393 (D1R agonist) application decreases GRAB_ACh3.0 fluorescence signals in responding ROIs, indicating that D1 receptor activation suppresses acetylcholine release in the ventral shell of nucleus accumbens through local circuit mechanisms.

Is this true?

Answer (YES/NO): NO